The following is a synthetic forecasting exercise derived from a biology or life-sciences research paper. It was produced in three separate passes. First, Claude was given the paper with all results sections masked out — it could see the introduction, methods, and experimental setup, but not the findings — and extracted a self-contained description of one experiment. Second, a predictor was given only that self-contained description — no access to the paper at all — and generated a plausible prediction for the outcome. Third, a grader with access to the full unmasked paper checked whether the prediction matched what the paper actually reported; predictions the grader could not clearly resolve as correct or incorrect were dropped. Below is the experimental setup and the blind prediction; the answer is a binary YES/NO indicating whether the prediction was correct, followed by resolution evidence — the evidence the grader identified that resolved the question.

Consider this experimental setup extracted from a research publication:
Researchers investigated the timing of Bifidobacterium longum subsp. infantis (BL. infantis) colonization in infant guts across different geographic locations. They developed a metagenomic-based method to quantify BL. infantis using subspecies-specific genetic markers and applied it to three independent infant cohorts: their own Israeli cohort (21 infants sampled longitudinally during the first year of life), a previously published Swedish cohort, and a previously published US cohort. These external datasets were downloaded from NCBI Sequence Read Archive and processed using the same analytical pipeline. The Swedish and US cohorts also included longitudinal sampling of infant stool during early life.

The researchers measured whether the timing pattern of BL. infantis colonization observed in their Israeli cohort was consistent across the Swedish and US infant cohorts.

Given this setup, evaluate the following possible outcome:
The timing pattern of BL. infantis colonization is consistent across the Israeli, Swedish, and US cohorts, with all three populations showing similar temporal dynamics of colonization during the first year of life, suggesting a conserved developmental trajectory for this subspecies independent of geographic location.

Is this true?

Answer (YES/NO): NO